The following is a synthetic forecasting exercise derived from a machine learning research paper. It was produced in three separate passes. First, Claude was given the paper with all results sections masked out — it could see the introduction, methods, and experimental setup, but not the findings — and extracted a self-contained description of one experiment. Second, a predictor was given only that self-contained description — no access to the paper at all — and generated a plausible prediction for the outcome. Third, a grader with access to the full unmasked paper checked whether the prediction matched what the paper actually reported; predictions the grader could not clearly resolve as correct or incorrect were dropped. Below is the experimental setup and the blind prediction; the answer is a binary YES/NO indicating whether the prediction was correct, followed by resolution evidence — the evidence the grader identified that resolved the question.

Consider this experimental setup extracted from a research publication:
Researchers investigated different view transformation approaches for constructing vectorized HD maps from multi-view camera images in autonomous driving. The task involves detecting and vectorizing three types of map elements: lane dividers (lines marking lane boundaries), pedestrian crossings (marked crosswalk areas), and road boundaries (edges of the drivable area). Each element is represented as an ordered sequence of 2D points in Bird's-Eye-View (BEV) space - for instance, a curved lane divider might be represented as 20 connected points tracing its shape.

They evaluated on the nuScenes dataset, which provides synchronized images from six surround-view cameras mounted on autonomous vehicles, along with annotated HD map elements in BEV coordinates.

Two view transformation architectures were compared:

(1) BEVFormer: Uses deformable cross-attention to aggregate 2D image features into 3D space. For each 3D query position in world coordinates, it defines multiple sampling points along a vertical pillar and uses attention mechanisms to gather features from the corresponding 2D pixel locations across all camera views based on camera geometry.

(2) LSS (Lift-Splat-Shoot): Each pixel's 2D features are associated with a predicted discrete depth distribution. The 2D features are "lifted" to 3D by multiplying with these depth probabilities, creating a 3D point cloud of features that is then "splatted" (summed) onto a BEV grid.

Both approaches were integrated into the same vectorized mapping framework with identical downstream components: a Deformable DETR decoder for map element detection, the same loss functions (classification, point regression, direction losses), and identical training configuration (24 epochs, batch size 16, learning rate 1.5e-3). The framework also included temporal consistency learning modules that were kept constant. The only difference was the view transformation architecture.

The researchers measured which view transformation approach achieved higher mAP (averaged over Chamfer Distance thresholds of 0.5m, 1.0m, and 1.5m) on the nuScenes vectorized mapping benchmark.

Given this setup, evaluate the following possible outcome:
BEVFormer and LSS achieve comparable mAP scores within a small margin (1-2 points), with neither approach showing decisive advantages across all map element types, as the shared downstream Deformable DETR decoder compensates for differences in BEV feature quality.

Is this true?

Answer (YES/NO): NO